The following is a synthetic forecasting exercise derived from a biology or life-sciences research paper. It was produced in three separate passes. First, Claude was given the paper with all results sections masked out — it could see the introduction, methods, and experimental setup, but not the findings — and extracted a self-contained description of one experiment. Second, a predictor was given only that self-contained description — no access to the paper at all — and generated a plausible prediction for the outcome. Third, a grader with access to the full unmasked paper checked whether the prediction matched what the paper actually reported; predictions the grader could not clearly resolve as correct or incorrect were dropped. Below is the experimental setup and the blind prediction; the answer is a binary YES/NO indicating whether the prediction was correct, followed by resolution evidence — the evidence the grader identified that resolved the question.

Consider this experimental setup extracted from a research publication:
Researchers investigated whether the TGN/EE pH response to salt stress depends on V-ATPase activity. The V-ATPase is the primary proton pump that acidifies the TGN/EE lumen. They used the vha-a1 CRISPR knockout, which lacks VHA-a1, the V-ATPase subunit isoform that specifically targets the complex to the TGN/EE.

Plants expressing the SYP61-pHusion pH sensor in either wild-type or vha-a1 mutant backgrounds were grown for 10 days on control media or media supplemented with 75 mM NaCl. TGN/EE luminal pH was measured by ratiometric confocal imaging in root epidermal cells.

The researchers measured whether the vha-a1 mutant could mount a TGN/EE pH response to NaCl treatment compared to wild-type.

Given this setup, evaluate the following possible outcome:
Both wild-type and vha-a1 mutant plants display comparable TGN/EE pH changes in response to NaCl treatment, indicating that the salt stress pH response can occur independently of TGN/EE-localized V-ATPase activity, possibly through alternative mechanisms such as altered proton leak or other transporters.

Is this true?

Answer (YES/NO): NO